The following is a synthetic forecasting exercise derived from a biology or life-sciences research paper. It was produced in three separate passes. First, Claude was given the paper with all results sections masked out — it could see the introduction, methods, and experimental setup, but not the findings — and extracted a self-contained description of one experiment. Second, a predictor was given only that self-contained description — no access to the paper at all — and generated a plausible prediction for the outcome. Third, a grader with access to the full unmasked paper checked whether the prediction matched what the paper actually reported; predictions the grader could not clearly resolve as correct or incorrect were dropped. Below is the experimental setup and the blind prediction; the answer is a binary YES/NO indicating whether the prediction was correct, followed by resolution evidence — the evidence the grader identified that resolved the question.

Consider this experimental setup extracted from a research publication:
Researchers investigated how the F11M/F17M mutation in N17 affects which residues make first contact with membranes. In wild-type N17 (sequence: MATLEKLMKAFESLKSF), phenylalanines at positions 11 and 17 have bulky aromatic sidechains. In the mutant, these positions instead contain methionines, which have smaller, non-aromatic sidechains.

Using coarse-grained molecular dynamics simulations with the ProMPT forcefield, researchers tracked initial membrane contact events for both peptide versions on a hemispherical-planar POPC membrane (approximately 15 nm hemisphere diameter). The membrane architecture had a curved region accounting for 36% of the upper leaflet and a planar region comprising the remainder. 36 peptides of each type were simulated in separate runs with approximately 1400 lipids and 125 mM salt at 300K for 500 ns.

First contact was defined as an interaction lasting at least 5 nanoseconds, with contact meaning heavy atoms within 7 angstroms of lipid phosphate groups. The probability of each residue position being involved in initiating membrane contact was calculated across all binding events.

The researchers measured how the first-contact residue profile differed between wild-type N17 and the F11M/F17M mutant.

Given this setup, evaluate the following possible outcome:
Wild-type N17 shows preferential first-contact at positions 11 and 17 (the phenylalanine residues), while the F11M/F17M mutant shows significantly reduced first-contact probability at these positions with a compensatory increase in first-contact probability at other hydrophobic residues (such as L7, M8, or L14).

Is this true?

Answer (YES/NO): NO